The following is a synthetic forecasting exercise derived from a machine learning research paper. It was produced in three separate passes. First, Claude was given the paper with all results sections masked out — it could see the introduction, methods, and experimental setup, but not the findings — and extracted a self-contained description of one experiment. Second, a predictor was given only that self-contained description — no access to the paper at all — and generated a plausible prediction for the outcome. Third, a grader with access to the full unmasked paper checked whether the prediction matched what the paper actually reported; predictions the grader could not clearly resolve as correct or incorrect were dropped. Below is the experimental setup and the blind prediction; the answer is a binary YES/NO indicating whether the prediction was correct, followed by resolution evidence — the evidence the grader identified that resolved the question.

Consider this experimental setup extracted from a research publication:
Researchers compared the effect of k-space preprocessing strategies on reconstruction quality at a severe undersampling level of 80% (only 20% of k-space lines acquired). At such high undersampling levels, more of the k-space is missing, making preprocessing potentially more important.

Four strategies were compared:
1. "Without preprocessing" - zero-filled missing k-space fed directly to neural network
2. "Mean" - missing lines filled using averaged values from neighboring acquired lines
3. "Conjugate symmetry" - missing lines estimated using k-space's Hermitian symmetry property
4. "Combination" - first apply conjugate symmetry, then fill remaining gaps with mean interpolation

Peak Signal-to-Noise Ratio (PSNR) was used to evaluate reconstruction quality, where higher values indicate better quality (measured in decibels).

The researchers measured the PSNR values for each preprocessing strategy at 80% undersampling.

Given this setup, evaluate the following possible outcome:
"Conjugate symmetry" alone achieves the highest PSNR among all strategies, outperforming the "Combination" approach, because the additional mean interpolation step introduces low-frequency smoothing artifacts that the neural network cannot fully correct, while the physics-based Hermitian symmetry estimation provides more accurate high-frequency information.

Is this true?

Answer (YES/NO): NO